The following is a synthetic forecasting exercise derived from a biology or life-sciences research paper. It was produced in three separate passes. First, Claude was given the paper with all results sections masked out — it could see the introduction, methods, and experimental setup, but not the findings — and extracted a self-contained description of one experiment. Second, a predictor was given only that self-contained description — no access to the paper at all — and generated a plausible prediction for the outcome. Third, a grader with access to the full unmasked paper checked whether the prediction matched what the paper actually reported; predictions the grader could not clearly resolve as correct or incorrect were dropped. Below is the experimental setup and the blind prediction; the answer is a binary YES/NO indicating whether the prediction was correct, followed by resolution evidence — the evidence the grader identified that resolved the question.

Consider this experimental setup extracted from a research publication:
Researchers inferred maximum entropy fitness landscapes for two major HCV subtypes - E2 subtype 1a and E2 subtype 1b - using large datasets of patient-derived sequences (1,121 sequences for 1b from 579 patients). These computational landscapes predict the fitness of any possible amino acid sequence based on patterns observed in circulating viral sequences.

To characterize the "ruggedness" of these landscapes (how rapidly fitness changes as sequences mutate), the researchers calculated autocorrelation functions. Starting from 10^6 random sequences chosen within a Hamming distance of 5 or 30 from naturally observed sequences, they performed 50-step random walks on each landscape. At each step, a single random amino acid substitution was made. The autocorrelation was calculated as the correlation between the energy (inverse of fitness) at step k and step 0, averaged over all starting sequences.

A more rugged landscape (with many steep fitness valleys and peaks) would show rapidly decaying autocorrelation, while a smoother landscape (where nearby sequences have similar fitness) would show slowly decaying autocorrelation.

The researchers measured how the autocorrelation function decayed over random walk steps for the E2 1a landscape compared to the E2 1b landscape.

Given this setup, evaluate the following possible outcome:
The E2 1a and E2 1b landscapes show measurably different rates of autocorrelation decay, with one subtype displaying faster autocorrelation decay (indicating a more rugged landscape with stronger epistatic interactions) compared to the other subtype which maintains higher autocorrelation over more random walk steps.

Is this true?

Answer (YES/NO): YES